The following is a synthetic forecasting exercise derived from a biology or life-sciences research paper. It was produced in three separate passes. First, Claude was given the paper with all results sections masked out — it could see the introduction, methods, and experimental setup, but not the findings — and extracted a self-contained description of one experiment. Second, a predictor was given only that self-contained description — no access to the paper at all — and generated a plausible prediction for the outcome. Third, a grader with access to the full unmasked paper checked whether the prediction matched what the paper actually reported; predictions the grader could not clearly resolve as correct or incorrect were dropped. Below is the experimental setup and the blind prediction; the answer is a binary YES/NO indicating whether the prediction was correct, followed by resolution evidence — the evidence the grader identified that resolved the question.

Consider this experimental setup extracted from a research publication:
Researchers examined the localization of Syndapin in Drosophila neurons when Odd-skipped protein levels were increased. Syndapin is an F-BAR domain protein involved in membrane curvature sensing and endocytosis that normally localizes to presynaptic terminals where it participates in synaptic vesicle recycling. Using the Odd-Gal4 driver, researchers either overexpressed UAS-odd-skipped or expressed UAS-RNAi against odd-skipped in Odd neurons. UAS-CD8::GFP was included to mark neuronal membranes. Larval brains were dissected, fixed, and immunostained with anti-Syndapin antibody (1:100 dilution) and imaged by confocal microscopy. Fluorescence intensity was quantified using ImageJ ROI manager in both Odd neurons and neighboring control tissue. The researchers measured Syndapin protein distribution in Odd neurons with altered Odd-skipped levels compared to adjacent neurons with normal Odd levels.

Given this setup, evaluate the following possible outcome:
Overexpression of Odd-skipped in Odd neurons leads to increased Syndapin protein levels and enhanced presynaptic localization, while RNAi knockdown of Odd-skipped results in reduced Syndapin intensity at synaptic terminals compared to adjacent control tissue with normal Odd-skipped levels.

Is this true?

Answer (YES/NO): NO